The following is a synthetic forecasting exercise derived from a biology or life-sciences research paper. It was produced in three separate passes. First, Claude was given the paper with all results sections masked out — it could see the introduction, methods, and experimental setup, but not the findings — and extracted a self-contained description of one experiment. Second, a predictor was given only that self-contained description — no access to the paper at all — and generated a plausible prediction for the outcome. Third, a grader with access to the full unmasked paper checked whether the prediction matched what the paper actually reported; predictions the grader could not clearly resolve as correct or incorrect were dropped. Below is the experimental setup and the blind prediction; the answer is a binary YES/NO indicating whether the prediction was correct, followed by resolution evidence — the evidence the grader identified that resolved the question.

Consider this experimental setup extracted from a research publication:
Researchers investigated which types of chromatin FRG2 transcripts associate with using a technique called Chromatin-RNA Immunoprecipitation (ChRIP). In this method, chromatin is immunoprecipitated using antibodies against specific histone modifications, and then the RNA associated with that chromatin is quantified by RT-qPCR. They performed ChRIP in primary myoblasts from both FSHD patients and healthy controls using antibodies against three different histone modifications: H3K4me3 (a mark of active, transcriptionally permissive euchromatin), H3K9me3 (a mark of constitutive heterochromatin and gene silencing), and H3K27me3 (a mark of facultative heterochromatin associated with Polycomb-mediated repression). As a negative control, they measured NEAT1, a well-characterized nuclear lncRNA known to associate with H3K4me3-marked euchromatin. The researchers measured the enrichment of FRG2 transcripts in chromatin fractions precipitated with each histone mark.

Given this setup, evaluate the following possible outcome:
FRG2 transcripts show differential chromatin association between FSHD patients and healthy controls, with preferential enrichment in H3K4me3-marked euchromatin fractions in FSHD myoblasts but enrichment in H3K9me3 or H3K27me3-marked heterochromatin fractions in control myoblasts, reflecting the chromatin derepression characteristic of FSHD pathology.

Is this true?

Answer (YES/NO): NO